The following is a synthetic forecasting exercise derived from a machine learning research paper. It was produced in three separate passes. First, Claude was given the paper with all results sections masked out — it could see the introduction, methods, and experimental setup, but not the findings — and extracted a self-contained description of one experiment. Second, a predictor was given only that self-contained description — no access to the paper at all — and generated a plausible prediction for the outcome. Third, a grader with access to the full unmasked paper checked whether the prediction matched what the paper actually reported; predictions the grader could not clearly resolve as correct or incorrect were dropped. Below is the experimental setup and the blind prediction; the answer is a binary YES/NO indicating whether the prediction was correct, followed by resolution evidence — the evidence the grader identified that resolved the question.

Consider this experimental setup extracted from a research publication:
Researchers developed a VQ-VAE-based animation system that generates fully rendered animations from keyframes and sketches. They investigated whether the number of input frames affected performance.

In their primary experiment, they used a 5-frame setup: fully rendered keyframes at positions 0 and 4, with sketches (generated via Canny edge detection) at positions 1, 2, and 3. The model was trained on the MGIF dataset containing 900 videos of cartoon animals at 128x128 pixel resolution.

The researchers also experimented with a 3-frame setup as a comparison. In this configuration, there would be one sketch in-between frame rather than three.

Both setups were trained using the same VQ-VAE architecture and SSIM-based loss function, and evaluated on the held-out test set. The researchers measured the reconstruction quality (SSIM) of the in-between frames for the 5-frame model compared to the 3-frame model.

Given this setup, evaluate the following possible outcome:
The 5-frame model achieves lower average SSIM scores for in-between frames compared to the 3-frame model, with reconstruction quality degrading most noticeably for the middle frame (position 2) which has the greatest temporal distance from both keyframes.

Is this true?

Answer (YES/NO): NO